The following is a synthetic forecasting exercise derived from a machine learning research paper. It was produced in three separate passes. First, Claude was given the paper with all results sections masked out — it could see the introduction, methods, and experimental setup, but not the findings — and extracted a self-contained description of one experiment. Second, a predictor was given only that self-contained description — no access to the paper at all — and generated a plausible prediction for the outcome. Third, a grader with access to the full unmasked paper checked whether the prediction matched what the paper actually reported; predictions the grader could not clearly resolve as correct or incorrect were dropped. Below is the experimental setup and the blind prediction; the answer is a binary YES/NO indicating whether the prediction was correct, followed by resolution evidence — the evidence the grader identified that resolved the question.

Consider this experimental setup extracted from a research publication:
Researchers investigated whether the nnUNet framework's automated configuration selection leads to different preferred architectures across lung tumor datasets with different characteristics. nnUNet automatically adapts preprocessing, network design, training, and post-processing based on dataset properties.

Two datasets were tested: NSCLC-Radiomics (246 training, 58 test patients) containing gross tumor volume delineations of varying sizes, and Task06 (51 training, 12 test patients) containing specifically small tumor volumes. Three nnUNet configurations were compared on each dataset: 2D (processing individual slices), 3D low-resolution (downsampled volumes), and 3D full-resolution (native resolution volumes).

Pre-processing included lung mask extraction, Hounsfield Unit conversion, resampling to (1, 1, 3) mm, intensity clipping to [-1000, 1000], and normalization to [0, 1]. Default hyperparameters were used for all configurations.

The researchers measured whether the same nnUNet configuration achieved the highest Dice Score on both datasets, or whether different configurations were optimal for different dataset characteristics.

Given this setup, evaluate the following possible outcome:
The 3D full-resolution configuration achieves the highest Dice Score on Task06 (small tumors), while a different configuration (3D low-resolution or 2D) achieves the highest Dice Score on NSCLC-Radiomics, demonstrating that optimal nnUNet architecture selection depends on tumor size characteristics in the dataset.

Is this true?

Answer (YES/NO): NO